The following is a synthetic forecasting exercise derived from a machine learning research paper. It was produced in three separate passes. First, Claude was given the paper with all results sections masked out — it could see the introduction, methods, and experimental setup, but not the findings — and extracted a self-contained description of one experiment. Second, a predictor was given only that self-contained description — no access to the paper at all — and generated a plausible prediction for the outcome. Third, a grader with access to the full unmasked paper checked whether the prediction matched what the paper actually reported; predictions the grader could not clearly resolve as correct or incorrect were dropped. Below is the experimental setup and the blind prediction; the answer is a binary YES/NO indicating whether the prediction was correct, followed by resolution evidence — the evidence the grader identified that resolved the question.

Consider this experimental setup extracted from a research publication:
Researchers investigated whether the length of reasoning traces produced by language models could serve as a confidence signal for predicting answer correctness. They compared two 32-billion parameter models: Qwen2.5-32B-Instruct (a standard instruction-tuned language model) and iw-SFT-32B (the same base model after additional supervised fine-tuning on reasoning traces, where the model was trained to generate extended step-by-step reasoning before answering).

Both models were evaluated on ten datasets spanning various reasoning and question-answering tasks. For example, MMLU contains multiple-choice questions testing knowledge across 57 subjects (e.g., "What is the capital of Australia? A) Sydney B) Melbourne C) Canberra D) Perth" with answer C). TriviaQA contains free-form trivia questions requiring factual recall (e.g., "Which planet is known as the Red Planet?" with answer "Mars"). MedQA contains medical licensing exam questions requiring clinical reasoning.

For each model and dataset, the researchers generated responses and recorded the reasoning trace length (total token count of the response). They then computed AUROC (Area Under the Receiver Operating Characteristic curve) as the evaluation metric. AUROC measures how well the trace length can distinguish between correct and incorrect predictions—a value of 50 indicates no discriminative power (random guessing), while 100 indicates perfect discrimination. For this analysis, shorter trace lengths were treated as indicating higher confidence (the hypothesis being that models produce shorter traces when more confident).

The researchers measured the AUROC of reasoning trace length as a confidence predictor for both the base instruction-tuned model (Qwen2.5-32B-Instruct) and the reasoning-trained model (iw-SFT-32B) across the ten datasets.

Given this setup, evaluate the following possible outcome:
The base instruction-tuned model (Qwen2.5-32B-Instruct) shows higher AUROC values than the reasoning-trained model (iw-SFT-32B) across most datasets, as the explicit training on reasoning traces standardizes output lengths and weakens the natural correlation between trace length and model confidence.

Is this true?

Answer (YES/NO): NO